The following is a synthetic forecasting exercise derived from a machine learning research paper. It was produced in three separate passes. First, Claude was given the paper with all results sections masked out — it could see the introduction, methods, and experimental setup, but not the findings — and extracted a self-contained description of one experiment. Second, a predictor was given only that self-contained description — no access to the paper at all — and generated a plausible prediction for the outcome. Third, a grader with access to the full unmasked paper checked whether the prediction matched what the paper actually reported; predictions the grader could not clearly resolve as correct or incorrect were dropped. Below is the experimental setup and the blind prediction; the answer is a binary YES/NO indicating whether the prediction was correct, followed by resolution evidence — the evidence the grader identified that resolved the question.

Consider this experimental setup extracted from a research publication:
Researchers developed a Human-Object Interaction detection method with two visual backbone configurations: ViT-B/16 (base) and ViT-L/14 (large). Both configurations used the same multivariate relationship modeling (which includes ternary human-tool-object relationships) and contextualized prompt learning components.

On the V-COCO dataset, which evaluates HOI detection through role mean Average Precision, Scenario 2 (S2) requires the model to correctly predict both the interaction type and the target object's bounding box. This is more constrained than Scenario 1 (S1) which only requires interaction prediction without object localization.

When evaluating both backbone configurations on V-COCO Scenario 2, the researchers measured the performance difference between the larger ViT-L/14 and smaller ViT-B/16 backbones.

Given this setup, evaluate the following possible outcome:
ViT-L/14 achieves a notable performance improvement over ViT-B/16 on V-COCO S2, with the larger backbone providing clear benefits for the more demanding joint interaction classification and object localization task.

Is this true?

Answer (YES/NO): NO